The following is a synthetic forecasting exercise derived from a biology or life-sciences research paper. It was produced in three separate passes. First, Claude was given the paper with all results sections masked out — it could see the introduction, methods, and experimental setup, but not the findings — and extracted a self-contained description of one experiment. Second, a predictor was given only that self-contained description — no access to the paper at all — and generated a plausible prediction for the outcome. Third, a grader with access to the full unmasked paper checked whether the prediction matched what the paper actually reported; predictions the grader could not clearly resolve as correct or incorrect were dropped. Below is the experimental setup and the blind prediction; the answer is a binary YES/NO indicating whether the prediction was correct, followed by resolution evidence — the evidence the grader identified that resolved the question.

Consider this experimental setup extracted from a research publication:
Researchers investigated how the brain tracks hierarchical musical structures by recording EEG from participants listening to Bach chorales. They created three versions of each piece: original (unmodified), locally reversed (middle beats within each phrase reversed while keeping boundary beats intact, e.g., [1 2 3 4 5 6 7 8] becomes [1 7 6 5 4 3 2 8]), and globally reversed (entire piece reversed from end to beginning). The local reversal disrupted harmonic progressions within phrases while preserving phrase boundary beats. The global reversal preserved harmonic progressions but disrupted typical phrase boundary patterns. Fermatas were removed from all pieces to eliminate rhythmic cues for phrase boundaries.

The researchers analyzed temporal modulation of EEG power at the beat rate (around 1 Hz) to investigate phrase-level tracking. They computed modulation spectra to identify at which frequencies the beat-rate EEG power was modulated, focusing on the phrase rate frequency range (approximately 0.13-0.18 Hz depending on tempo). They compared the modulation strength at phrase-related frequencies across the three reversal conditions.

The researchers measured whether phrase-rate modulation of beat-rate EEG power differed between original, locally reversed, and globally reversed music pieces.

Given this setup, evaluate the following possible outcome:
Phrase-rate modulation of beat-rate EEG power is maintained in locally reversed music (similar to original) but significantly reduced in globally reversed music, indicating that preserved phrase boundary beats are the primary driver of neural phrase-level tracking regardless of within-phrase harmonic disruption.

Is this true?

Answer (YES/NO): NO